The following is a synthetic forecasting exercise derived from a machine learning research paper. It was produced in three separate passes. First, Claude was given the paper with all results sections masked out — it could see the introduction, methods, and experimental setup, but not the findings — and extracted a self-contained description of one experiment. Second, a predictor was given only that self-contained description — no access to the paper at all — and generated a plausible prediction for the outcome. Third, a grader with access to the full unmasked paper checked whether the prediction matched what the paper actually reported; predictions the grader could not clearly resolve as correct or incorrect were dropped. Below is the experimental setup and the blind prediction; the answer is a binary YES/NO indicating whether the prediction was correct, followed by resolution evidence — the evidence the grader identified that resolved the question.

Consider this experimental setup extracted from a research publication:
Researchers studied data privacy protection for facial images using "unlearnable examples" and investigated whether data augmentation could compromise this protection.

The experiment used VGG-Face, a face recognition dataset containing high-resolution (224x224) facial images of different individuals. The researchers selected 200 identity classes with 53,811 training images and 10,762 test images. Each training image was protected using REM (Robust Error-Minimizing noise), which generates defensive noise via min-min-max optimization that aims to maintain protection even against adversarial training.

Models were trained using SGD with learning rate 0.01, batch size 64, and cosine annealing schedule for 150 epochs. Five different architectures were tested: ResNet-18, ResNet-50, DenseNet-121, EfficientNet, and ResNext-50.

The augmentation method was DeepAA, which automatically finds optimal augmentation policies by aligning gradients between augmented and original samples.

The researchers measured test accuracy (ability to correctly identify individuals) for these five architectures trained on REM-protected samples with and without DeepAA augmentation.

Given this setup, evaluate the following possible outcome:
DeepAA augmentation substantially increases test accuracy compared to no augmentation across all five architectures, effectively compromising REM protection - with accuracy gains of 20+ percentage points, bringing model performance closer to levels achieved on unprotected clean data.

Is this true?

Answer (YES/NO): YES